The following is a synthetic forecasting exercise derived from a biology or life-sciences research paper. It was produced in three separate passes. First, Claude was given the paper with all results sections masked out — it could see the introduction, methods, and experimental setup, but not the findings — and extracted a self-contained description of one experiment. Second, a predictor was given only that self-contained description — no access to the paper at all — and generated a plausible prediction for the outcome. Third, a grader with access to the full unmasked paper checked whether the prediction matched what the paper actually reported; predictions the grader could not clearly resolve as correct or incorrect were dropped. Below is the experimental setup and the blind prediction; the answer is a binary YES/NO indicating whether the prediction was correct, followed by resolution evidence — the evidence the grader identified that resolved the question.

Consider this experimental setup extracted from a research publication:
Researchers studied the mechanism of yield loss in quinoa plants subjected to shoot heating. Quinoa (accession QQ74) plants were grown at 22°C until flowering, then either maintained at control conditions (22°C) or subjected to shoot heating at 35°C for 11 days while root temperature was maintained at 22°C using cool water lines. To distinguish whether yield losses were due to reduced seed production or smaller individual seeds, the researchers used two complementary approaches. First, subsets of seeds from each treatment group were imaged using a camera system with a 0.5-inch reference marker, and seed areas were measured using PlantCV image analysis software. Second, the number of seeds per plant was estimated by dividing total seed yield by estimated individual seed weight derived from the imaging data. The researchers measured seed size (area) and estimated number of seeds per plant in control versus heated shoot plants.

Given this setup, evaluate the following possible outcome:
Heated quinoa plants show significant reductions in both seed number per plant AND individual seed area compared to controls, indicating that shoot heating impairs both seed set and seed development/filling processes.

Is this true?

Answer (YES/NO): NO